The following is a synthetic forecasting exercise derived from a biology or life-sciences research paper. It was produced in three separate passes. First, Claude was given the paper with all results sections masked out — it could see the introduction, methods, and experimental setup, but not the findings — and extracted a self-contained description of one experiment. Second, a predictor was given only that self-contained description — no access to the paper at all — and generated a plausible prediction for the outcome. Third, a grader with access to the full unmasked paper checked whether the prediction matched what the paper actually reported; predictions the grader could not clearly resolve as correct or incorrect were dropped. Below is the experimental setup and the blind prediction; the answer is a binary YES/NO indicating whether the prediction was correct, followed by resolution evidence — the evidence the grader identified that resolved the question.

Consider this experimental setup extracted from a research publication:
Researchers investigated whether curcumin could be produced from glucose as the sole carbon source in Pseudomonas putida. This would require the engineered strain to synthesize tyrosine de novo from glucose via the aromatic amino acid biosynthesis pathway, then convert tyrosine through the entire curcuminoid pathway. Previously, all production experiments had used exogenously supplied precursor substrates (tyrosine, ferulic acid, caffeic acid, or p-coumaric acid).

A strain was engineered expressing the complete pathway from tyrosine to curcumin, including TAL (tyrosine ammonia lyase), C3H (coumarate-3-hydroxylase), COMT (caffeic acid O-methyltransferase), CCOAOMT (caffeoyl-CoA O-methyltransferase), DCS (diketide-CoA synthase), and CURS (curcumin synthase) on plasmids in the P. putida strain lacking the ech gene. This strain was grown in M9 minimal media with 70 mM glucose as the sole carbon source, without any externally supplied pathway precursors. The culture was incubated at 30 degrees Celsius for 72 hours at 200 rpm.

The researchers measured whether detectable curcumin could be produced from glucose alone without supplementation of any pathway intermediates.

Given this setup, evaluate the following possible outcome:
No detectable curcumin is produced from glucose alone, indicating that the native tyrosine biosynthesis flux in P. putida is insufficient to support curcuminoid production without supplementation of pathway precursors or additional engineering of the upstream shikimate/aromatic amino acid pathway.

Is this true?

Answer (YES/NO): NO